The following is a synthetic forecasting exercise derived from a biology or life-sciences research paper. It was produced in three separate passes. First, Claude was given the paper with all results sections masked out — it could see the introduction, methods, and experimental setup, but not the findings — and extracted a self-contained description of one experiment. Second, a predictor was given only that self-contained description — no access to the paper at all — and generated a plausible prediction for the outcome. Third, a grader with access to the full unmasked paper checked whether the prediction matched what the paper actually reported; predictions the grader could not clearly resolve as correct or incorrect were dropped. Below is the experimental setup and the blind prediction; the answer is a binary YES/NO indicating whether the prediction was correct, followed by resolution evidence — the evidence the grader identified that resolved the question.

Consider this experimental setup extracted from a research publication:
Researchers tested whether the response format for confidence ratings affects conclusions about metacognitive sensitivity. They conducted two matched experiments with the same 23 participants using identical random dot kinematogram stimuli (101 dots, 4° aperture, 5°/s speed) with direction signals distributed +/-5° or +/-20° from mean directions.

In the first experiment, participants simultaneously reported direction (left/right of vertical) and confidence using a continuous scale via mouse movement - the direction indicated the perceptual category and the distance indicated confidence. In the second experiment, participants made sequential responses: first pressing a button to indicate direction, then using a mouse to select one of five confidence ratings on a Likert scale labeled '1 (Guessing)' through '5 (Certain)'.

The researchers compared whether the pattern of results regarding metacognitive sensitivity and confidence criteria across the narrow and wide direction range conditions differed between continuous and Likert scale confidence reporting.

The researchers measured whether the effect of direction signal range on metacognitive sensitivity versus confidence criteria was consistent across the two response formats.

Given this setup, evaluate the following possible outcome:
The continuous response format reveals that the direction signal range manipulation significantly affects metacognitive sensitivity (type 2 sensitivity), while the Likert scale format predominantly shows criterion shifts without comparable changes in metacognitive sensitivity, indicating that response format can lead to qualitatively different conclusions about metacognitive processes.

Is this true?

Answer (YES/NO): NO